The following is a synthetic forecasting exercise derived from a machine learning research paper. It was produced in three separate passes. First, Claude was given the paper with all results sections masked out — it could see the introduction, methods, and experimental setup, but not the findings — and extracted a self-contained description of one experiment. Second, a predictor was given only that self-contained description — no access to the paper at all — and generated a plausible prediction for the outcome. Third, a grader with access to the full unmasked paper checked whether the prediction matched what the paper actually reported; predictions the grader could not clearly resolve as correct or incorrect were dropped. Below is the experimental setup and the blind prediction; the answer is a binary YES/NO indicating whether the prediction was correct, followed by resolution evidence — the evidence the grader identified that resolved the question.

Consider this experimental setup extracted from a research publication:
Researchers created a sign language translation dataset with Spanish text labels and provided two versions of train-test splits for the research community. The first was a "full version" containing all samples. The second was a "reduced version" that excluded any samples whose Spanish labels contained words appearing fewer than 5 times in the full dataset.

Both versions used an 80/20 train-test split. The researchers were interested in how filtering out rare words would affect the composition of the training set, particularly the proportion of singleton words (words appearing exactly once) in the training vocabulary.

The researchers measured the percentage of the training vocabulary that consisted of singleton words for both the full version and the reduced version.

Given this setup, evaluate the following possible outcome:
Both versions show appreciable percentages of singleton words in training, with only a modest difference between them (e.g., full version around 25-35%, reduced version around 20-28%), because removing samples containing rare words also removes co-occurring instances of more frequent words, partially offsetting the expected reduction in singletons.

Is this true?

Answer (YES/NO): NO